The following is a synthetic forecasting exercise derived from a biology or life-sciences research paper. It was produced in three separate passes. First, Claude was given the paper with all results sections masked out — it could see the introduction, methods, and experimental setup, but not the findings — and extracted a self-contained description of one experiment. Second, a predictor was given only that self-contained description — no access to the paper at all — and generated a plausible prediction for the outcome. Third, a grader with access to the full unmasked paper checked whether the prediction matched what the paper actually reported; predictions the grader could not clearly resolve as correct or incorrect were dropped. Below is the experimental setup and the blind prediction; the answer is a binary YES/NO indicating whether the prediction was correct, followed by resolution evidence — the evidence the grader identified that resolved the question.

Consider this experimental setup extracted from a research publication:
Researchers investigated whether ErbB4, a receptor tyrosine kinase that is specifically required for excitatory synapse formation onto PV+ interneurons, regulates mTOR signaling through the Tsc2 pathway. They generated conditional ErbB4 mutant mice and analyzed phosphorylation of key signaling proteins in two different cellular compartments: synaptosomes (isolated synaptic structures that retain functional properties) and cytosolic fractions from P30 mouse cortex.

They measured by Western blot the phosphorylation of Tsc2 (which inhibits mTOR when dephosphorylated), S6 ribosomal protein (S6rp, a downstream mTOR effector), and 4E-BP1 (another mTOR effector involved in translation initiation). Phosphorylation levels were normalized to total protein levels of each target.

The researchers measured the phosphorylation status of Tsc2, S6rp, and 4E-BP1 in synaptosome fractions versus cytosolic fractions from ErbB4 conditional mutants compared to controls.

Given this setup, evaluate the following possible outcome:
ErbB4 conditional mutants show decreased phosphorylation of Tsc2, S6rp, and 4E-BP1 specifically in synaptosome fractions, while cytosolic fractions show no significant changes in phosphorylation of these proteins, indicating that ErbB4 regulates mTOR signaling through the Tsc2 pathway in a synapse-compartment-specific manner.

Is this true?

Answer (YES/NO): YES